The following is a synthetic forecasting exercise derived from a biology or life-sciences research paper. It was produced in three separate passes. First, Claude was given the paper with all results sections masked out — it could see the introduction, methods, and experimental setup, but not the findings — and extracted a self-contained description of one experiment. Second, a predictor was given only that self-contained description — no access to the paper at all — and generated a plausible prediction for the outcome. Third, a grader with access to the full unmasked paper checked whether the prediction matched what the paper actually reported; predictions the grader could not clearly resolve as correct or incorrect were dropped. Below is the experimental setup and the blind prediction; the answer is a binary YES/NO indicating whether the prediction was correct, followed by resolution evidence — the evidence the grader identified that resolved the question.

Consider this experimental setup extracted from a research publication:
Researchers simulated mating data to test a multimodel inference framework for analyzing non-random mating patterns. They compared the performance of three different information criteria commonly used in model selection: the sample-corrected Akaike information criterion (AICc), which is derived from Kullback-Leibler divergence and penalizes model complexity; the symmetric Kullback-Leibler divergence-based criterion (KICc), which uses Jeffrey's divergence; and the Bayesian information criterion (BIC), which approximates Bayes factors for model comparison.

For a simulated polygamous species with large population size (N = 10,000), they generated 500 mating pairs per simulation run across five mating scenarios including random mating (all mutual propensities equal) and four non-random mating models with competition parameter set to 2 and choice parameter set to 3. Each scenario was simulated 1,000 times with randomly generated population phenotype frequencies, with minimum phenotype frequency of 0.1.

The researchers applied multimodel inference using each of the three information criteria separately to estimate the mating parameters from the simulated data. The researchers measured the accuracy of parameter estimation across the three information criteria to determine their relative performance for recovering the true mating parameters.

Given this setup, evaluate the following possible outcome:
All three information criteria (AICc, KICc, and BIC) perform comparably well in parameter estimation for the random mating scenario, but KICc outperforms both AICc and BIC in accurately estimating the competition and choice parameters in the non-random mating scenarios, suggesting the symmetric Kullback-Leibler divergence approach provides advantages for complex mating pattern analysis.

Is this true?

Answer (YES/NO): NO